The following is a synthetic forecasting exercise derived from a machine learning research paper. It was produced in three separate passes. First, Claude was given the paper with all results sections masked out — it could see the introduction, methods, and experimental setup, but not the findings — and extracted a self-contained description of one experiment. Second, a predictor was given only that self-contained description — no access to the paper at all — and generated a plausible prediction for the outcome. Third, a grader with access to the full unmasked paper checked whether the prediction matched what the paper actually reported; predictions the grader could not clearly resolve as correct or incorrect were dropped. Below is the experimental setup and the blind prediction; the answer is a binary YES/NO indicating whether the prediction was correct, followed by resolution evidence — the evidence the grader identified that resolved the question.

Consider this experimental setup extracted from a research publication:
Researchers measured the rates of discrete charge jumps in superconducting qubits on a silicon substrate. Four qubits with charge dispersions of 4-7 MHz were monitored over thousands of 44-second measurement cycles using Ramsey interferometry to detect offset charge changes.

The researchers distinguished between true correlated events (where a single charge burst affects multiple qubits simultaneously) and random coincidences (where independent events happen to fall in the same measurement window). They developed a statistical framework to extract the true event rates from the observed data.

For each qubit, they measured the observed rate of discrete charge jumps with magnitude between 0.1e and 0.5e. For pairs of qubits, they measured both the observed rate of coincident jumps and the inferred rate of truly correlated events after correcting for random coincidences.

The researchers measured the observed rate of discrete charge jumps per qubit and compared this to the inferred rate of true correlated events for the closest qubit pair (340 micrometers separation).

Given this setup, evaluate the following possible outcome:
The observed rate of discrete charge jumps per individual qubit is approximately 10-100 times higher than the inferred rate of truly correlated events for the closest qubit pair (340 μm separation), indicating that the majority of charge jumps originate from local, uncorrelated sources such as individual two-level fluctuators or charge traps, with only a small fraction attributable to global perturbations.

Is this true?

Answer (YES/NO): NO